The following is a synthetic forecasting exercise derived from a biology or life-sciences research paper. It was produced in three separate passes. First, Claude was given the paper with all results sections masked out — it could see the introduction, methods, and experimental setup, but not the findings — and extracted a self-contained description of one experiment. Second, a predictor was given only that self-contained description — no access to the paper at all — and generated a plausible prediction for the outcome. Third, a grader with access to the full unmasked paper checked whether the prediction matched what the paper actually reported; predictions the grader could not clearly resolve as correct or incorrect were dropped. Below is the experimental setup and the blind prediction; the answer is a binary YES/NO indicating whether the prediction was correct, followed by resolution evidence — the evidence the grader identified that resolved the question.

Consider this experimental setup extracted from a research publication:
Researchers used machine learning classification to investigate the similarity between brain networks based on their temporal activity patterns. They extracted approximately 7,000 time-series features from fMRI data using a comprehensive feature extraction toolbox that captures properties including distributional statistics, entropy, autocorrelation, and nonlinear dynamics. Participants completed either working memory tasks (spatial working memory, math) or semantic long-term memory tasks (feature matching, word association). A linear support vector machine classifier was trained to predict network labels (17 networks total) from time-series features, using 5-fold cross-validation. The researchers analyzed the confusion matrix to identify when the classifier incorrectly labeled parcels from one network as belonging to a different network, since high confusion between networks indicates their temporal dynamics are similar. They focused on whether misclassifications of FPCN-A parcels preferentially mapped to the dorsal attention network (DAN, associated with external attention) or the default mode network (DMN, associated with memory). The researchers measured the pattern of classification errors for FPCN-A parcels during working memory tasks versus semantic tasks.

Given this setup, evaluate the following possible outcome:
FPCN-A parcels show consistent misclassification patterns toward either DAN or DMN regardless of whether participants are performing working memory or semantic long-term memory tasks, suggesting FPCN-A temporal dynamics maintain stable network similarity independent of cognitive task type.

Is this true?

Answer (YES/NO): NO